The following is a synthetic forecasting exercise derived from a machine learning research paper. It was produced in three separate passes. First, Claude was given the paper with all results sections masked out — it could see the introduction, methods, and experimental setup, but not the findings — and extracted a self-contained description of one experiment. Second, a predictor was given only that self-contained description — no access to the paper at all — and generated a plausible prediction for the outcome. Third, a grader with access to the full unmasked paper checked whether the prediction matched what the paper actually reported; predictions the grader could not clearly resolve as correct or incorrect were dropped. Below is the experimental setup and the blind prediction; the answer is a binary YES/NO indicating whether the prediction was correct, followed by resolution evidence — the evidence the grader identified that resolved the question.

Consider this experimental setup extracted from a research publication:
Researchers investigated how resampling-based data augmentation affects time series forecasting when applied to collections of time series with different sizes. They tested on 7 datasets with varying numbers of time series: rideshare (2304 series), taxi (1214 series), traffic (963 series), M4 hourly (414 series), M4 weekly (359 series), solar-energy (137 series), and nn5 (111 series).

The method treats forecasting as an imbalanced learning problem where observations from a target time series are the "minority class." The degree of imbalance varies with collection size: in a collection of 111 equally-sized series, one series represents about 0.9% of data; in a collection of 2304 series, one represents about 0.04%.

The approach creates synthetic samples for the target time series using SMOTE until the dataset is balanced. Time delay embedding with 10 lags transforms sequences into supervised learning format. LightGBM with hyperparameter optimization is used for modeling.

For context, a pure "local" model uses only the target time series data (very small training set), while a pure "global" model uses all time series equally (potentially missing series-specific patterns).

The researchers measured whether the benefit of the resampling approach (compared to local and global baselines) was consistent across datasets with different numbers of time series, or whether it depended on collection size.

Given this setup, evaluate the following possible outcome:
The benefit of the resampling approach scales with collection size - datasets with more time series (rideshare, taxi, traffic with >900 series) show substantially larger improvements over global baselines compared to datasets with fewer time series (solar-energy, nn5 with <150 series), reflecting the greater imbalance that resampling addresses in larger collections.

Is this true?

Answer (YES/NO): NO